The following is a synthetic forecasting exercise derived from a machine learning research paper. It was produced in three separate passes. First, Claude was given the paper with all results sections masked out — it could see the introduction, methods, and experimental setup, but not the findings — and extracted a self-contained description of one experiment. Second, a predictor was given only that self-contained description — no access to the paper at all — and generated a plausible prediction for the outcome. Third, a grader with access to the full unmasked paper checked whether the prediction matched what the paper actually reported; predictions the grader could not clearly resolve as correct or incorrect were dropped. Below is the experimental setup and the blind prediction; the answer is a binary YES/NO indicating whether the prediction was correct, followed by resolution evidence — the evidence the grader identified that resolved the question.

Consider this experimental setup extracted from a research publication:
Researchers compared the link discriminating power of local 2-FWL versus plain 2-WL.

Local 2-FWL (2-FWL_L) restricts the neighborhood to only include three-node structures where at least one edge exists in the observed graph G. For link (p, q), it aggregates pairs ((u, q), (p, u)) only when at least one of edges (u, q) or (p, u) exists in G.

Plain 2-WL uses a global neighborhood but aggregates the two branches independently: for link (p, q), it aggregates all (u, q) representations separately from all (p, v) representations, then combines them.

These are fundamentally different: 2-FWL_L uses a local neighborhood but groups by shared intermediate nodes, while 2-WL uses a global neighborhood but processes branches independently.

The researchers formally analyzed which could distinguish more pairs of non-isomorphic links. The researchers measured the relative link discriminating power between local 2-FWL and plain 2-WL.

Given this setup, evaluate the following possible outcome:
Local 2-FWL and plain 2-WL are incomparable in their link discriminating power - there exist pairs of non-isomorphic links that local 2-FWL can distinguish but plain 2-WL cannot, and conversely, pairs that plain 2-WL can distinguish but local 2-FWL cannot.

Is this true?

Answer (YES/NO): YES